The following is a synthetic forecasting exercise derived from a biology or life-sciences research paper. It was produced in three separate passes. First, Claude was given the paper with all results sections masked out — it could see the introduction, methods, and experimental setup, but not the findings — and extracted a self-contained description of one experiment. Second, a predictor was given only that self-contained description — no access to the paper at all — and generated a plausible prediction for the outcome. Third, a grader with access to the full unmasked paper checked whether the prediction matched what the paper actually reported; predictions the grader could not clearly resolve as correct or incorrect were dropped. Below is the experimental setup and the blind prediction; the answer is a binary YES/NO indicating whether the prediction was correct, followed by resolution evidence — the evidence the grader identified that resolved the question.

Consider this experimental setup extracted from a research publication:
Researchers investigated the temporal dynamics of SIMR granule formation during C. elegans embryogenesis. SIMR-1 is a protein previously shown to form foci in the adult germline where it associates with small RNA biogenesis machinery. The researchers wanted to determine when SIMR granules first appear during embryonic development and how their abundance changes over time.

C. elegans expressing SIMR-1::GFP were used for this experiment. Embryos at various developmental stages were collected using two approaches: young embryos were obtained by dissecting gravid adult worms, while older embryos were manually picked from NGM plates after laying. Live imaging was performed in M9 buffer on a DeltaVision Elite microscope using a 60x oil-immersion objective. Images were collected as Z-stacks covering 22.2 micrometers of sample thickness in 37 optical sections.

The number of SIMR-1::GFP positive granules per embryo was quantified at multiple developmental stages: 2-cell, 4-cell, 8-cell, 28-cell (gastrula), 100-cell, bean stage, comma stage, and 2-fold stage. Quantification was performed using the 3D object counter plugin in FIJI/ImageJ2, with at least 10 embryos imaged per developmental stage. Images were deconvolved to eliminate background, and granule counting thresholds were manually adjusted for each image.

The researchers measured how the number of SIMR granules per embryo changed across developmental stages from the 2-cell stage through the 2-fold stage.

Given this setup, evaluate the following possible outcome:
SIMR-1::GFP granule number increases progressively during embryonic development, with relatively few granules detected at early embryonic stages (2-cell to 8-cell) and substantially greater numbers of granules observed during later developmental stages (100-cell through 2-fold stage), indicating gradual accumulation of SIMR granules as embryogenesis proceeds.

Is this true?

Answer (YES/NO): NO